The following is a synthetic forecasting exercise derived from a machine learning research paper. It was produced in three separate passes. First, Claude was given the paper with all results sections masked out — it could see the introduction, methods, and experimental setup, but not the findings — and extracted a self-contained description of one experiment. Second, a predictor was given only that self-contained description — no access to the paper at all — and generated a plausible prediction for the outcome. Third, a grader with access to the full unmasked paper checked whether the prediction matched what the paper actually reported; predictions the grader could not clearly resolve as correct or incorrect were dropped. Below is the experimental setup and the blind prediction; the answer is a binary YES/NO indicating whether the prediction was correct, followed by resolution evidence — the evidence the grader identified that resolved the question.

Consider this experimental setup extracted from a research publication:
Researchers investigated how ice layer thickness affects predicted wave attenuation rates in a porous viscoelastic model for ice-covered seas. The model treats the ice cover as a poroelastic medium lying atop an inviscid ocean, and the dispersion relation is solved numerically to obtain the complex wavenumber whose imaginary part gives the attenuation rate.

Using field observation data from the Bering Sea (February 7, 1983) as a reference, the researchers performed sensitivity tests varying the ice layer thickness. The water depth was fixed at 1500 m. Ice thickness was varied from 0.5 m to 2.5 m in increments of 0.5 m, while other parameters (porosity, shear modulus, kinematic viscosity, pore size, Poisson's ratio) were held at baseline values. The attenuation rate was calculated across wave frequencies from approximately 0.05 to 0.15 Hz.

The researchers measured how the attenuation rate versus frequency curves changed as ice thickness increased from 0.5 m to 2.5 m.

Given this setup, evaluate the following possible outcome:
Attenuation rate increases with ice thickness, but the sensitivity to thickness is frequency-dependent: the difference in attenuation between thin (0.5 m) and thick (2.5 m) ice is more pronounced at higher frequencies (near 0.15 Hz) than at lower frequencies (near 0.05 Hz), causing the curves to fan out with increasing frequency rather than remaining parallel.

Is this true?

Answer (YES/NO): NO